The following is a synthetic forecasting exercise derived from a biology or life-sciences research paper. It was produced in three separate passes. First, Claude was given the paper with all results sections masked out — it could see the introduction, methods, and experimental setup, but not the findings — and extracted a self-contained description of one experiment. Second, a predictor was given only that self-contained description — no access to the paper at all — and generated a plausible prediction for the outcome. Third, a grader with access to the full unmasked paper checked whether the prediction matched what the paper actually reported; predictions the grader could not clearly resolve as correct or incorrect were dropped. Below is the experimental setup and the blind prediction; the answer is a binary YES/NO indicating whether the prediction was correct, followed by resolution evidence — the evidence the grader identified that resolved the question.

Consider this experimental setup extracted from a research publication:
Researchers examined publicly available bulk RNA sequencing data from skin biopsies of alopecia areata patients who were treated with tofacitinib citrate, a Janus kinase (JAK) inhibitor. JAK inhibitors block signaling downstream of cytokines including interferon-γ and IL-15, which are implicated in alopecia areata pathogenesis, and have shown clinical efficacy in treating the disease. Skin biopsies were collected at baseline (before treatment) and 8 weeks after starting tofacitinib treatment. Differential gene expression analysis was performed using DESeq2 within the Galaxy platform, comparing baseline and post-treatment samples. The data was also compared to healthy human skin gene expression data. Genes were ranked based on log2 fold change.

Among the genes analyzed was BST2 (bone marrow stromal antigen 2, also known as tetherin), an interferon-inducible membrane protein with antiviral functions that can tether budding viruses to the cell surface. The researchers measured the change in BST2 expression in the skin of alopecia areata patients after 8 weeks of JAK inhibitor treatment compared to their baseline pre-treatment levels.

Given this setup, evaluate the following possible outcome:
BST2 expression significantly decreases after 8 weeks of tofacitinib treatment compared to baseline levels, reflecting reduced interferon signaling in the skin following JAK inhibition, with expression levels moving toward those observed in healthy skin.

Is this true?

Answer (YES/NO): YES